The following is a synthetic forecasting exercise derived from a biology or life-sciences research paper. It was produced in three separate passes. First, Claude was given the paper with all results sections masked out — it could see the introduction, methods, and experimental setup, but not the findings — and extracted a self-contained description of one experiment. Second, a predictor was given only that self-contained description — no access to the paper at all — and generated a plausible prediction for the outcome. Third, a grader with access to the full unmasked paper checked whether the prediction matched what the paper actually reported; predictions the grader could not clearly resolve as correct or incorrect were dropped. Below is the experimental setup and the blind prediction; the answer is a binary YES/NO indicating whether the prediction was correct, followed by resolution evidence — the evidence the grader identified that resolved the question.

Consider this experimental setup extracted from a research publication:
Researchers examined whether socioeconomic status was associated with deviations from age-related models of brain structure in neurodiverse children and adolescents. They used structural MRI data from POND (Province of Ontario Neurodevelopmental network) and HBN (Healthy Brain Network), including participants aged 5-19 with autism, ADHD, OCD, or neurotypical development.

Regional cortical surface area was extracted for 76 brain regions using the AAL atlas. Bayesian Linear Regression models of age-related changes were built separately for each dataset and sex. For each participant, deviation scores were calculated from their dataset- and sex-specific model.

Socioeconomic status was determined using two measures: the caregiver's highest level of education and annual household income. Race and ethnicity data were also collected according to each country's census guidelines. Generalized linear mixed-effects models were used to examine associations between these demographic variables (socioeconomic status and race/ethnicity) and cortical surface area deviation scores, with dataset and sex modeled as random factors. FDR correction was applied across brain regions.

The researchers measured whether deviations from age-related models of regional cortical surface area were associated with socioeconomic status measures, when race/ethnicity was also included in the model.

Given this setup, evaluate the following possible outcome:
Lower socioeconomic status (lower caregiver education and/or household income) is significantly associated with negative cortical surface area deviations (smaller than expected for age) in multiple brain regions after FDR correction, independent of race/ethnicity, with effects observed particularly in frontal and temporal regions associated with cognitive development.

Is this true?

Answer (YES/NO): NO